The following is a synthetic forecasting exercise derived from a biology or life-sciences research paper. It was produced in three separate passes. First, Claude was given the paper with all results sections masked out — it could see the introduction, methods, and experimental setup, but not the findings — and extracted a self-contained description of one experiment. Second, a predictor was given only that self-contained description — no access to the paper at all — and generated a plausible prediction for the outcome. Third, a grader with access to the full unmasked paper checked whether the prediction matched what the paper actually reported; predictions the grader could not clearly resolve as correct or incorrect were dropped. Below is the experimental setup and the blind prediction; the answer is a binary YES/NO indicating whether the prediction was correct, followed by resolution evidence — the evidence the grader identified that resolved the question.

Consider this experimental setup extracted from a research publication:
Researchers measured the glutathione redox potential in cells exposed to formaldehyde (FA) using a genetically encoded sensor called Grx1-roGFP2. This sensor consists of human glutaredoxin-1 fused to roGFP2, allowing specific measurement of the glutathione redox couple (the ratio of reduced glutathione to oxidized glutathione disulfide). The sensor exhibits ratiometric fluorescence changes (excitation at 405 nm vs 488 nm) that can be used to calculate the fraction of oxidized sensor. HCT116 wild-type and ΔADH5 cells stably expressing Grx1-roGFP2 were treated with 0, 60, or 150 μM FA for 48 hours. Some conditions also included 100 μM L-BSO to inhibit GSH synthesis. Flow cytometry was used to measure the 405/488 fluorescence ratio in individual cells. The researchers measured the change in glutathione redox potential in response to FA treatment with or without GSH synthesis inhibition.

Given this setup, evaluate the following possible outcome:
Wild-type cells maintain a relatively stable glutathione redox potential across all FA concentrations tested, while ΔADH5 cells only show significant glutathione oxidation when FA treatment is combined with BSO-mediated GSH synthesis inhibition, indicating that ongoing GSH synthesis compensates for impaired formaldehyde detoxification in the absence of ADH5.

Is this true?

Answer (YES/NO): NO